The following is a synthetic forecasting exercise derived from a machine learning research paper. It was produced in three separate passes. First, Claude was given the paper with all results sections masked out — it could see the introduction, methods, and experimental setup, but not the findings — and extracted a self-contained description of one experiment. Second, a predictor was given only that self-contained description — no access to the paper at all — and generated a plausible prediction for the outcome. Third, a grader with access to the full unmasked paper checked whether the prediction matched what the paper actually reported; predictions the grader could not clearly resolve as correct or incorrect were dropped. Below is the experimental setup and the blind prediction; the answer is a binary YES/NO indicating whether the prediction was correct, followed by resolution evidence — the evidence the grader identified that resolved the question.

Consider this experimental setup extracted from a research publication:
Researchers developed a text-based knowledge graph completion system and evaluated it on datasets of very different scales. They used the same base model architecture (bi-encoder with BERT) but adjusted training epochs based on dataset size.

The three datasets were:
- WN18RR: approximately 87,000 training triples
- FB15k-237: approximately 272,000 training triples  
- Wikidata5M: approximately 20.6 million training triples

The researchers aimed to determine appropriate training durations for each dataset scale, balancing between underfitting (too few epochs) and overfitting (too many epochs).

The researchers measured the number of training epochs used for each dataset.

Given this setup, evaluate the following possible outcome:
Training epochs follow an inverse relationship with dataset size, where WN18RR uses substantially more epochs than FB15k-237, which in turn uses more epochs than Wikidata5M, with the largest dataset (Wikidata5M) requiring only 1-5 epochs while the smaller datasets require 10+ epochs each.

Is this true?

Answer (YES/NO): YES